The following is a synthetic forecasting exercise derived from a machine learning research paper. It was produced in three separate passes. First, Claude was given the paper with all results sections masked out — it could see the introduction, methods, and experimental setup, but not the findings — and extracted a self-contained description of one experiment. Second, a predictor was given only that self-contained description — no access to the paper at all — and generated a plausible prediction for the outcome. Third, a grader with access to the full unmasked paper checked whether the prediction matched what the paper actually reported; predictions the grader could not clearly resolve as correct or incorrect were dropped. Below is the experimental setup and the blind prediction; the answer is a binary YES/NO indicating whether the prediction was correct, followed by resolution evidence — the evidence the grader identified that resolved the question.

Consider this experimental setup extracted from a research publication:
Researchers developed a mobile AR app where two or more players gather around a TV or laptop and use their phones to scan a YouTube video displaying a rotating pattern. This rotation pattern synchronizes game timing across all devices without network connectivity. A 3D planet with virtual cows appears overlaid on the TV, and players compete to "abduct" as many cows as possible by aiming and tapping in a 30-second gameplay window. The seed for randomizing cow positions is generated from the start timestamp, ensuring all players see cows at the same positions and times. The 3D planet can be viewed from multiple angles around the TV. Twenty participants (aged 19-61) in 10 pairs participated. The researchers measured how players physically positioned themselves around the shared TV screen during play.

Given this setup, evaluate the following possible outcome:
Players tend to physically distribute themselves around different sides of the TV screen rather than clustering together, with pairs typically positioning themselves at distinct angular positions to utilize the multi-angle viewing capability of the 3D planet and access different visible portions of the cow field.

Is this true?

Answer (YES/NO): NO